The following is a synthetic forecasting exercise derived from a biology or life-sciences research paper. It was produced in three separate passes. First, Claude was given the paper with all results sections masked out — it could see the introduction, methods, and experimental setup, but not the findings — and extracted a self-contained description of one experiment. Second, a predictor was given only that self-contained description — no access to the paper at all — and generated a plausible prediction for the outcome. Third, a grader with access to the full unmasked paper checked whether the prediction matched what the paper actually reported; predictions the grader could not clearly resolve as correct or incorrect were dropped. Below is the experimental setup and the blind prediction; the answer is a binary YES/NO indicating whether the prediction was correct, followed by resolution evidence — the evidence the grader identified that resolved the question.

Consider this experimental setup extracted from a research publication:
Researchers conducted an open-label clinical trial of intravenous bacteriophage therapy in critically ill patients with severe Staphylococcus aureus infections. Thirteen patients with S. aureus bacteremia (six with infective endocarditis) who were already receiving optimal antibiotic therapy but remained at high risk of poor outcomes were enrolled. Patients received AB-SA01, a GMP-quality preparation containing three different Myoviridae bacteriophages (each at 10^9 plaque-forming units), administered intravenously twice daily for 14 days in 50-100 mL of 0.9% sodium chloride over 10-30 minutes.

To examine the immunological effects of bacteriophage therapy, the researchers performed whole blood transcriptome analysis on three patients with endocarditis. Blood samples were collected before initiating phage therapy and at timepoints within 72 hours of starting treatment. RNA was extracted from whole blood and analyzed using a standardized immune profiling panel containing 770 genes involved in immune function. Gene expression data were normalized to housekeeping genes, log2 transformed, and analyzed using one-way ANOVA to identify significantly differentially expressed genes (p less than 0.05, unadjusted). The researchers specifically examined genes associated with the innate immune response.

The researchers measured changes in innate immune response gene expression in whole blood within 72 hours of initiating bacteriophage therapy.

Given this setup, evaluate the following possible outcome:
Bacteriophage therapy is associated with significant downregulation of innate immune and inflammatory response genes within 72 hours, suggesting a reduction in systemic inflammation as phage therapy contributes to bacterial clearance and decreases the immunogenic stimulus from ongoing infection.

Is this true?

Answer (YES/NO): YES